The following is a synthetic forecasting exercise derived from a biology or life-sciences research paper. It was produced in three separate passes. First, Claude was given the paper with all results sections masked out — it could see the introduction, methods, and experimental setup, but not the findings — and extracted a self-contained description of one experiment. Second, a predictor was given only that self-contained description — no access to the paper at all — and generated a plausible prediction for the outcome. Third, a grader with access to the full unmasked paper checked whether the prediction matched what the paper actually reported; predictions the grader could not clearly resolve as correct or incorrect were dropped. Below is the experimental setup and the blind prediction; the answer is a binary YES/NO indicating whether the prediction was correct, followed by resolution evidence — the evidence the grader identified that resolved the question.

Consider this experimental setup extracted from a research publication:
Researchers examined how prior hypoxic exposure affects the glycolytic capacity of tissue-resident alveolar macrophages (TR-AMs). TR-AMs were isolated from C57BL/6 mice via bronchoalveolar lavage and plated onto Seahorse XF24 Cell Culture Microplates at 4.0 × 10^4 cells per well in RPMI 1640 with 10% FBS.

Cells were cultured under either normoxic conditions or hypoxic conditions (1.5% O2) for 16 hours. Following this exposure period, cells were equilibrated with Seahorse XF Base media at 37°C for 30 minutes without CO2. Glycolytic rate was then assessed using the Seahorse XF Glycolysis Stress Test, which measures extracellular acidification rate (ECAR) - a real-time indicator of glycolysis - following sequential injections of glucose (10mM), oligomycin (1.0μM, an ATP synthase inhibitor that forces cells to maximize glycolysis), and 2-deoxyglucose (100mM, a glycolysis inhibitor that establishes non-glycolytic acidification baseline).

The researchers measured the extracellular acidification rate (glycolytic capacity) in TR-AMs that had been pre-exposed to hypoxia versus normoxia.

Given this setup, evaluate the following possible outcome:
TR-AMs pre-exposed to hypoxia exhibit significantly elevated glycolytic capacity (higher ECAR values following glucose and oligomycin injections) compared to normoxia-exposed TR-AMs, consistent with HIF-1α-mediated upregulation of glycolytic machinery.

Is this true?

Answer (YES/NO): YES